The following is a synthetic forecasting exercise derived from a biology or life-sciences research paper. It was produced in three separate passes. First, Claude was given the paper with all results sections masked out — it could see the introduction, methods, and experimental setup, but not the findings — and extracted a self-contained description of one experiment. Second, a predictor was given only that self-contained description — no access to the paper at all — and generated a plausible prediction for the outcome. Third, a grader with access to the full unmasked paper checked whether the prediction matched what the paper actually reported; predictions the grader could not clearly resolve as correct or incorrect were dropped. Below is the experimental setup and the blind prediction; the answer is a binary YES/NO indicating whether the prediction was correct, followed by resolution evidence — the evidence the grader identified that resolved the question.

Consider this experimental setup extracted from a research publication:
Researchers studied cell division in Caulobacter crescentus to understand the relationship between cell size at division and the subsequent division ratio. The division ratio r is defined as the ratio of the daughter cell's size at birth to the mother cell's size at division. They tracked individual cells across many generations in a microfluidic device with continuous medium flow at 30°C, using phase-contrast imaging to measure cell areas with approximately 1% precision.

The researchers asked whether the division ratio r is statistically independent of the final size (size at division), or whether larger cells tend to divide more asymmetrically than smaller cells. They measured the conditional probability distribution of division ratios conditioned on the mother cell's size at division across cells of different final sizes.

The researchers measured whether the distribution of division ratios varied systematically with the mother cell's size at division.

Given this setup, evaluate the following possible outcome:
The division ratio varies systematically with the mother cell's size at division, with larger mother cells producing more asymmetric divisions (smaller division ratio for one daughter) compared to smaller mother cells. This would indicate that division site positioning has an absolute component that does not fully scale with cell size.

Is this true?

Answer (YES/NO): NO